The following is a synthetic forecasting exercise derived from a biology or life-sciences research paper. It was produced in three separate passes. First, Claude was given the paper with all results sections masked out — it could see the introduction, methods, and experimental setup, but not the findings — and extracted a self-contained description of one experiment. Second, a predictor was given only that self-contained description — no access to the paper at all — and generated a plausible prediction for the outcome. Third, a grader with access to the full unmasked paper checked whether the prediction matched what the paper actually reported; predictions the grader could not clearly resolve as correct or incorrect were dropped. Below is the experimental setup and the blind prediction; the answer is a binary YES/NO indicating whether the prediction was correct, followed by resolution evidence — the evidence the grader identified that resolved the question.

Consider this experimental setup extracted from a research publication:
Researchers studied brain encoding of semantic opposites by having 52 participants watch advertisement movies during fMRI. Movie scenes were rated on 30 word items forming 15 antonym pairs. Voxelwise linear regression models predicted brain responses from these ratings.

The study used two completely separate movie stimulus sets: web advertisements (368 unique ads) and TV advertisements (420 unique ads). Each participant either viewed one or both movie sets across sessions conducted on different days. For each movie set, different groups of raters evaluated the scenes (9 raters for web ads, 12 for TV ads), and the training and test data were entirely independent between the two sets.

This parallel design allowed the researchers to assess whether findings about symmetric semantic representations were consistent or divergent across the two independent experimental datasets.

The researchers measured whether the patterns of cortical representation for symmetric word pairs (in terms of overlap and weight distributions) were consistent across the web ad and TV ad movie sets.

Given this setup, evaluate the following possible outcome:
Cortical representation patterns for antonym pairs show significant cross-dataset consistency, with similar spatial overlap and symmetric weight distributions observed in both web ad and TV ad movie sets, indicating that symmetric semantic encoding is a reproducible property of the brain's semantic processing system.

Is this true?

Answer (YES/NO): YES